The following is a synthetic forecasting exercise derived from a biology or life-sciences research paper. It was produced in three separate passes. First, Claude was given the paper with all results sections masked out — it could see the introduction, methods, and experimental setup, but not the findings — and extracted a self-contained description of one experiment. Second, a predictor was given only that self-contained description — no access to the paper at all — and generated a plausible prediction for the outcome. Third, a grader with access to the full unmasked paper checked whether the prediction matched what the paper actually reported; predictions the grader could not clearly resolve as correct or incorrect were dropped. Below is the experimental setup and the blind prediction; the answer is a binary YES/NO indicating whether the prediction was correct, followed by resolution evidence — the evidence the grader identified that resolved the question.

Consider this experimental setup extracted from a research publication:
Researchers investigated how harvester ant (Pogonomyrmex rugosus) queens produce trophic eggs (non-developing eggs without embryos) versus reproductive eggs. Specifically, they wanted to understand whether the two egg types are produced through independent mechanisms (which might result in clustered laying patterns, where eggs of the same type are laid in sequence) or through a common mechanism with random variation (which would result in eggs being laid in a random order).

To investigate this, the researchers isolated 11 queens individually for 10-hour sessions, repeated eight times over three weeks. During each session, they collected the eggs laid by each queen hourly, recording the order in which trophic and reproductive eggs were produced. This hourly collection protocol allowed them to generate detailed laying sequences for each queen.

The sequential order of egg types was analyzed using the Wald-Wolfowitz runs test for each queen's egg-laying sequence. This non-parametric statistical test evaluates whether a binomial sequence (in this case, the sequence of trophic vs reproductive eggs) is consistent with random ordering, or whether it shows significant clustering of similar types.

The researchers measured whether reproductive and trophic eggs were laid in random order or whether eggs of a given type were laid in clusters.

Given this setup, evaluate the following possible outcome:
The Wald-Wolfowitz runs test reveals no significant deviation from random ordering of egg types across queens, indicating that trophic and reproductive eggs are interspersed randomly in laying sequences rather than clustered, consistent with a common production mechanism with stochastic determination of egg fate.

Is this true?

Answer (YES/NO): NO